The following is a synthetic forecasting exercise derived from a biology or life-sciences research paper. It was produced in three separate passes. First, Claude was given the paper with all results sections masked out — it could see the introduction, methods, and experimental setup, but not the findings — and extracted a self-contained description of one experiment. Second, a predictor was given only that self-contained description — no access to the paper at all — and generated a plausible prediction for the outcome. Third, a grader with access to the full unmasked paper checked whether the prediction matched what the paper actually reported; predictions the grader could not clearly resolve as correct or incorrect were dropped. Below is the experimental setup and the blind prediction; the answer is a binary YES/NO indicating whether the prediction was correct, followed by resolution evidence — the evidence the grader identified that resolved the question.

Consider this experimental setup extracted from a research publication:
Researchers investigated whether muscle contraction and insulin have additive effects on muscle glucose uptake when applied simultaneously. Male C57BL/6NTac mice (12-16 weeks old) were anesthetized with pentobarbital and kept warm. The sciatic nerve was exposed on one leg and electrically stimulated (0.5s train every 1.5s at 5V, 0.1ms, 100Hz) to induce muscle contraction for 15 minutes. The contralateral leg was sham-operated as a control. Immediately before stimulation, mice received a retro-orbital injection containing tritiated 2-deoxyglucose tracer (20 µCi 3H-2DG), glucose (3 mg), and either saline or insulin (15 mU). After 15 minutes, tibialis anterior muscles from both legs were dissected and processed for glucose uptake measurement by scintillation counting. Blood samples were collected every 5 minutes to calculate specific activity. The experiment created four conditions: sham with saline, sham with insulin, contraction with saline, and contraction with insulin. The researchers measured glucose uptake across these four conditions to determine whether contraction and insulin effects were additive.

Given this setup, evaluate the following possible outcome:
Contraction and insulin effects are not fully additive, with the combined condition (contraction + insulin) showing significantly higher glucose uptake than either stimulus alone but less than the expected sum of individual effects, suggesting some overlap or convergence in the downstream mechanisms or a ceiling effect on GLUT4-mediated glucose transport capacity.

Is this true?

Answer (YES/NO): NO